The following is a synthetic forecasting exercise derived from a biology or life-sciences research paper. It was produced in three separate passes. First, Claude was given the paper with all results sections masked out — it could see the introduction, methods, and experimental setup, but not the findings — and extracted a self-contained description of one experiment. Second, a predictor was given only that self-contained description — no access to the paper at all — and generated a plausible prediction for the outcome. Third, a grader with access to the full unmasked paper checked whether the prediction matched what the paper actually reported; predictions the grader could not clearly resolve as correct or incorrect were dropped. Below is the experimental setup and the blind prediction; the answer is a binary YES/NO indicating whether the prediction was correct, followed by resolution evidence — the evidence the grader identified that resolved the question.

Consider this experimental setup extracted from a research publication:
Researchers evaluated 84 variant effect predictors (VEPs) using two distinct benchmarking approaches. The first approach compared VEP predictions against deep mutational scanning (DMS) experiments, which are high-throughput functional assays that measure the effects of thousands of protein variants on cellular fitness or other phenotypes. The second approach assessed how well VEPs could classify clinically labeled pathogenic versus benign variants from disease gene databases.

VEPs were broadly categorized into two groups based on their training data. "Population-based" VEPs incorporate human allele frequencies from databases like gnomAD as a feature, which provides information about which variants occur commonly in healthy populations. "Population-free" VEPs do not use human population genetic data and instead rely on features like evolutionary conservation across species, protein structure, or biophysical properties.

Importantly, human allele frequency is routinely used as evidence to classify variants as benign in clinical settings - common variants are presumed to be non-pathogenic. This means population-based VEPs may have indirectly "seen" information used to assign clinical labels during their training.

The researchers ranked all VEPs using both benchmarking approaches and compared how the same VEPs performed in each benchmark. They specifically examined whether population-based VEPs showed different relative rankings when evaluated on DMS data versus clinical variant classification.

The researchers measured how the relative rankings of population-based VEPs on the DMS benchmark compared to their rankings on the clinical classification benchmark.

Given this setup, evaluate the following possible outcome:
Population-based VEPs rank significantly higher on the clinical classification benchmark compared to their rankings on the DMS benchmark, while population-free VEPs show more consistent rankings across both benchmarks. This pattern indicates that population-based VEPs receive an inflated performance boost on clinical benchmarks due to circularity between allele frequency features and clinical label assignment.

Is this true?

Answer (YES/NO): YES